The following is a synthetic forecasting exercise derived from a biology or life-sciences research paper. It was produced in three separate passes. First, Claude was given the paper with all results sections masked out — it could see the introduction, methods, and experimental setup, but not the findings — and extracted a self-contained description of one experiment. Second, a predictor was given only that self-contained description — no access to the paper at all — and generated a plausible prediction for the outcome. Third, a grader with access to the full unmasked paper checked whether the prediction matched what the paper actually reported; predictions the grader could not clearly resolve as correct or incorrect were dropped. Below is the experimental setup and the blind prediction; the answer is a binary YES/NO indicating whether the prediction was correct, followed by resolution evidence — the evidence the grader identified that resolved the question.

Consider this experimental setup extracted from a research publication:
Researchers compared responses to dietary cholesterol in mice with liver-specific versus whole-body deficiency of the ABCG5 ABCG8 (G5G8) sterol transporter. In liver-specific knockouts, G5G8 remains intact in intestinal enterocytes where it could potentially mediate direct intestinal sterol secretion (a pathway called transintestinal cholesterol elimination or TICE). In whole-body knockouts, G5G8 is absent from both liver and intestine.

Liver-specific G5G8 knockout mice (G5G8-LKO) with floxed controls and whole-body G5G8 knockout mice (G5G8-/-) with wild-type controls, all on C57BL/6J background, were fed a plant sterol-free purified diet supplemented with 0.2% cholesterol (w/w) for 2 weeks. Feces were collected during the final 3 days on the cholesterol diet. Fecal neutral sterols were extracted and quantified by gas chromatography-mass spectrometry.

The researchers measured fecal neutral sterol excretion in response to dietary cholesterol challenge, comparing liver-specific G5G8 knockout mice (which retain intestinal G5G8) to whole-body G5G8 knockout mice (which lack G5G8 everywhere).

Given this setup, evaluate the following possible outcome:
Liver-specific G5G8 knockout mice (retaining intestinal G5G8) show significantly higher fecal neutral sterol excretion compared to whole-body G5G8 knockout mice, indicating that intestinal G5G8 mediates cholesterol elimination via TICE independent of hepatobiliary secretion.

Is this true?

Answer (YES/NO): NO